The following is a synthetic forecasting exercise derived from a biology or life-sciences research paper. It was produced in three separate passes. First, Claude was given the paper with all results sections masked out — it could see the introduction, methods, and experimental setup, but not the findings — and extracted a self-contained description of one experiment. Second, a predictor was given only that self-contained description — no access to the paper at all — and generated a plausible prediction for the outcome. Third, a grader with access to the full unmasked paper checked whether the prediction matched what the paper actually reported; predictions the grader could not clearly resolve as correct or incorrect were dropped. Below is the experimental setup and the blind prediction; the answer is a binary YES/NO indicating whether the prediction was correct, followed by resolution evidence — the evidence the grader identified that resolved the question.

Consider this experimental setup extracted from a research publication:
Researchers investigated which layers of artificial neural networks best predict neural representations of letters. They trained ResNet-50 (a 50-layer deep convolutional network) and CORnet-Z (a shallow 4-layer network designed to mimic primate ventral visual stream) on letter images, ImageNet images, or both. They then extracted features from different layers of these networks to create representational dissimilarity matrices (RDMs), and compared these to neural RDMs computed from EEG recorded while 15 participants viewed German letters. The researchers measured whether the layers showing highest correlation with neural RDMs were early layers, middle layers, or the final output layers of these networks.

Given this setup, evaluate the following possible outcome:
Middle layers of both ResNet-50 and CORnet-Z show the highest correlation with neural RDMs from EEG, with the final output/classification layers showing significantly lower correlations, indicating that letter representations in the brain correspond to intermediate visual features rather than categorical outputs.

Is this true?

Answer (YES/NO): NO